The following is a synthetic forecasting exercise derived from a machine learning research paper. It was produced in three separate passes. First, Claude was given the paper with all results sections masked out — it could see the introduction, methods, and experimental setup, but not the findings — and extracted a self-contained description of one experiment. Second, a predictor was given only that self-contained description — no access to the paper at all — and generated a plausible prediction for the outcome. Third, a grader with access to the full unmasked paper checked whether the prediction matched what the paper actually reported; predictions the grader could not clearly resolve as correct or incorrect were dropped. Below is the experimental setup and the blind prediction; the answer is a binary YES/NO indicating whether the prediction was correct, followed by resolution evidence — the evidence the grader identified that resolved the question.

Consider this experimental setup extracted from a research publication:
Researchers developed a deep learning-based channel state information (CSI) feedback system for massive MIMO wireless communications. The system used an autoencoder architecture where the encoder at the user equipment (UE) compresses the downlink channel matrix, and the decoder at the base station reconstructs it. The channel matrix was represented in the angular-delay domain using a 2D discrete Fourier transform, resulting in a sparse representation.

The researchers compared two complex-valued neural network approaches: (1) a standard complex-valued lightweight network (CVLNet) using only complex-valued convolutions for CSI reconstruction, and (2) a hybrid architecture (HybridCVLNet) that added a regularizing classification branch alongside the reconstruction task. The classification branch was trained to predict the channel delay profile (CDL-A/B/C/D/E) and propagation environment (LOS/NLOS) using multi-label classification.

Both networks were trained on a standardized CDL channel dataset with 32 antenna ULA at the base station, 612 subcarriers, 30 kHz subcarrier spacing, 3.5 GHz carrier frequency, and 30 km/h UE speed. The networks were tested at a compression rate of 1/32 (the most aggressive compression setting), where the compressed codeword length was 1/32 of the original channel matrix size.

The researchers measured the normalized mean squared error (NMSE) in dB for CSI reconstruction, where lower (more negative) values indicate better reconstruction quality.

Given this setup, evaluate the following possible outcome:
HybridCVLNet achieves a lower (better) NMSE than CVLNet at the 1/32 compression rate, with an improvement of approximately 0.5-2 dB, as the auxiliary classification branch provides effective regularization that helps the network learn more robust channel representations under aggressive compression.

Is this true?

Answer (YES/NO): NO